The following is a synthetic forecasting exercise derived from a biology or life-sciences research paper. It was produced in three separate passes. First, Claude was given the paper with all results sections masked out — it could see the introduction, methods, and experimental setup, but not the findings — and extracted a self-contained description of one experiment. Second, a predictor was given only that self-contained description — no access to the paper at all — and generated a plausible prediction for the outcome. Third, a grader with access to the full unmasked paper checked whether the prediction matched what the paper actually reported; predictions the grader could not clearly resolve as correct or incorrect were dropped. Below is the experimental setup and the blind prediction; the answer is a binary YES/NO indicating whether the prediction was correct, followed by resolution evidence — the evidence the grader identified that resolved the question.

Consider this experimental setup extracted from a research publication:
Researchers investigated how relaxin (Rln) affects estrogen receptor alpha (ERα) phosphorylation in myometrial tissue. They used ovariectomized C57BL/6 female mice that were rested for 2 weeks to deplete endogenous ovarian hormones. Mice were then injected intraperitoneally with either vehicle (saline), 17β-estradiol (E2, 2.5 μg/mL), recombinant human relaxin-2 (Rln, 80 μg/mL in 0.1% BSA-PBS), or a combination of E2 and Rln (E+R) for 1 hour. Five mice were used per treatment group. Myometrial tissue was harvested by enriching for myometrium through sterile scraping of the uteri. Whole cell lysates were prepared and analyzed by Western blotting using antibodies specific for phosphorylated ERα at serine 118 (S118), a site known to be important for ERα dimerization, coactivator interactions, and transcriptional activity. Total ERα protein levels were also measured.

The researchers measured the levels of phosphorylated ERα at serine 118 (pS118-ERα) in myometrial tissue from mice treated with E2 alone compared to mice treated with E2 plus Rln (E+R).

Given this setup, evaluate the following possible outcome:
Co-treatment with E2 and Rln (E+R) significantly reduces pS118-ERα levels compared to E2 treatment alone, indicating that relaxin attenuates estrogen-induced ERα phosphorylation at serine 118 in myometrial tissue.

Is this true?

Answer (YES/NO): YES